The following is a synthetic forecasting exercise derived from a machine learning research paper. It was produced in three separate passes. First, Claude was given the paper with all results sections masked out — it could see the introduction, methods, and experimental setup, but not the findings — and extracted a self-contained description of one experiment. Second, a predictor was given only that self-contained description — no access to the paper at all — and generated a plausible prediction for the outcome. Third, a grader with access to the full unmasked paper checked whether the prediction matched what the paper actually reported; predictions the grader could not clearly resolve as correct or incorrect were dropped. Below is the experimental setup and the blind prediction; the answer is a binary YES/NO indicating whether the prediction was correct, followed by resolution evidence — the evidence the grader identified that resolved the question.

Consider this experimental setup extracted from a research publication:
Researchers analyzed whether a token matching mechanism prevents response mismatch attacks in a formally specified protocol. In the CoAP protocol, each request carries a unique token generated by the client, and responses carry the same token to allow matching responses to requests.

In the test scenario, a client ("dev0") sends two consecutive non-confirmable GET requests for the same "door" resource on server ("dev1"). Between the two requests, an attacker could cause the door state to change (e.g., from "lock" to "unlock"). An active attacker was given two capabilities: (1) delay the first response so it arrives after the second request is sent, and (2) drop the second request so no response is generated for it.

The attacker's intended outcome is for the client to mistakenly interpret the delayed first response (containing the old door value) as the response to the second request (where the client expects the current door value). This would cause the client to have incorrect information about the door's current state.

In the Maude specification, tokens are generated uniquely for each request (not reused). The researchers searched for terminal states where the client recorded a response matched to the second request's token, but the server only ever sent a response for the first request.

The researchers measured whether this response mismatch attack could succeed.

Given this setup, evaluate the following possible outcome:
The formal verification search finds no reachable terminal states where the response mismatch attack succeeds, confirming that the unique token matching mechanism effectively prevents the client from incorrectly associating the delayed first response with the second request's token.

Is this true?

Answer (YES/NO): YES